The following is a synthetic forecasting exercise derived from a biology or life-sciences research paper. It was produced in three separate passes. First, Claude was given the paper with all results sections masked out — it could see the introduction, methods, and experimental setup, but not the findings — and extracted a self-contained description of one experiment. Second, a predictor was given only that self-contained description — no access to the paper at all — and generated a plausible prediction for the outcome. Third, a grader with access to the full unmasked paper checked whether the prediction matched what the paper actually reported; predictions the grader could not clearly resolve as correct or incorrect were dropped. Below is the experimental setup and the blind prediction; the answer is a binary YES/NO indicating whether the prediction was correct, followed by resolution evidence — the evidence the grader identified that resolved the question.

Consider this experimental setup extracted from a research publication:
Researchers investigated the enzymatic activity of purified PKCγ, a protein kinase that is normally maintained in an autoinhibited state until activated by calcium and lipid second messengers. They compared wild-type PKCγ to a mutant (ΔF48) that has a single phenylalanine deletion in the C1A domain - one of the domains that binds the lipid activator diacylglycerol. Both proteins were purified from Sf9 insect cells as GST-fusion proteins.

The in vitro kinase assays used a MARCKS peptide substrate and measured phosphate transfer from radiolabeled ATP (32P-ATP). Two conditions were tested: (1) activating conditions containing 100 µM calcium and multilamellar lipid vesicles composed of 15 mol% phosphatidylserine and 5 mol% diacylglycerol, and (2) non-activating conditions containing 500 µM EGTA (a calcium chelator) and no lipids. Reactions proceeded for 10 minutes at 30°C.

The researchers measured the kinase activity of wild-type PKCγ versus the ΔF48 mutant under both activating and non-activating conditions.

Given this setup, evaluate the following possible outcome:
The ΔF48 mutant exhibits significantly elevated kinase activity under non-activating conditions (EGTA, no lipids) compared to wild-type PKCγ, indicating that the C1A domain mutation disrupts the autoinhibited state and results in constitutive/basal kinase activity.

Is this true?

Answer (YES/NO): YES